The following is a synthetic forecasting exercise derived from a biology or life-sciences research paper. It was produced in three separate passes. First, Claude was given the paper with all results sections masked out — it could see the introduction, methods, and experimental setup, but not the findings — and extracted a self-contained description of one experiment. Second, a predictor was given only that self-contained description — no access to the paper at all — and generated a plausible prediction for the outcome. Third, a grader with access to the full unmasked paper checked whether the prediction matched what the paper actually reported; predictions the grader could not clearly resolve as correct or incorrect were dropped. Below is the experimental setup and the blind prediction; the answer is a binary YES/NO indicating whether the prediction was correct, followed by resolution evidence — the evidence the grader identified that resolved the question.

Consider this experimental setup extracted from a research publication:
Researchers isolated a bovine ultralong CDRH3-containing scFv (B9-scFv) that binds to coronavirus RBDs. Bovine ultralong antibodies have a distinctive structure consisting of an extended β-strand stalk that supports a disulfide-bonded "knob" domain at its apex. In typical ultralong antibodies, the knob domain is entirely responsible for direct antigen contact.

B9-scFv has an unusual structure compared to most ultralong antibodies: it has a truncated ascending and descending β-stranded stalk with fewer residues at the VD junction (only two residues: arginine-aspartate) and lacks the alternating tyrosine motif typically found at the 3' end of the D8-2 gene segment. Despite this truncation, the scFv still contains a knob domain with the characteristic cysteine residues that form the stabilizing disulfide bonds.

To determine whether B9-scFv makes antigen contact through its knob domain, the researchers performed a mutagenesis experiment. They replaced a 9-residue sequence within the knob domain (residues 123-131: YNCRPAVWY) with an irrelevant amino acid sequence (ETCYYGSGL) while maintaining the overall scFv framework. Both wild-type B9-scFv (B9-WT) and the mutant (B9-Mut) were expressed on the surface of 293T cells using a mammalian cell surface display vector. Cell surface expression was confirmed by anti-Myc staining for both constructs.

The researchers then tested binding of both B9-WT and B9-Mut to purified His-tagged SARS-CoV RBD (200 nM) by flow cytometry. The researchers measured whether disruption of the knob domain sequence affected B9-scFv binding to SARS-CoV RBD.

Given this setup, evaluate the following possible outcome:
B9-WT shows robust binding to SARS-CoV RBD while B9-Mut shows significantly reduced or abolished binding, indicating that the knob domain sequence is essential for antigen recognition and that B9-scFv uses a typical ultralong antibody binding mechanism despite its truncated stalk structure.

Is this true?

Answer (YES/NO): YES